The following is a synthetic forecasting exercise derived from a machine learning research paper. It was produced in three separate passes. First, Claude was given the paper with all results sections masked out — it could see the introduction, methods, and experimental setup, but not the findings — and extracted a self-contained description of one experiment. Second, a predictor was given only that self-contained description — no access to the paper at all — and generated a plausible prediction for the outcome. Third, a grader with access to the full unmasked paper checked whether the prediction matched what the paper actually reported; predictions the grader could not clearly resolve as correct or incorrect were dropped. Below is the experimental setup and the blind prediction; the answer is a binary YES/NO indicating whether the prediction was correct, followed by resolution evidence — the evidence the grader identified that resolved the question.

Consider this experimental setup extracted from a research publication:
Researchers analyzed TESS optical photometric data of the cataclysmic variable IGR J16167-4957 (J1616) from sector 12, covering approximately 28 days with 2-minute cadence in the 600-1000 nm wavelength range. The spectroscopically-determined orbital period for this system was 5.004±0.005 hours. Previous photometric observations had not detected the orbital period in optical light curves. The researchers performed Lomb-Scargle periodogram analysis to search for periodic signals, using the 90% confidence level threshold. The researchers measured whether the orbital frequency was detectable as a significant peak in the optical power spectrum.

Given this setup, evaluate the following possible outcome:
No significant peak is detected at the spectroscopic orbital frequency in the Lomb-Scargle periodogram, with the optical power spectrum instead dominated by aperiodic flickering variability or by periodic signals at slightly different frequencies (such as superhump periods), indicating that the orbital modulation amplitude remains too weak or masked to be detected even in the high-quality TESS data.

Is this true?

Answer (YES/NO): NO